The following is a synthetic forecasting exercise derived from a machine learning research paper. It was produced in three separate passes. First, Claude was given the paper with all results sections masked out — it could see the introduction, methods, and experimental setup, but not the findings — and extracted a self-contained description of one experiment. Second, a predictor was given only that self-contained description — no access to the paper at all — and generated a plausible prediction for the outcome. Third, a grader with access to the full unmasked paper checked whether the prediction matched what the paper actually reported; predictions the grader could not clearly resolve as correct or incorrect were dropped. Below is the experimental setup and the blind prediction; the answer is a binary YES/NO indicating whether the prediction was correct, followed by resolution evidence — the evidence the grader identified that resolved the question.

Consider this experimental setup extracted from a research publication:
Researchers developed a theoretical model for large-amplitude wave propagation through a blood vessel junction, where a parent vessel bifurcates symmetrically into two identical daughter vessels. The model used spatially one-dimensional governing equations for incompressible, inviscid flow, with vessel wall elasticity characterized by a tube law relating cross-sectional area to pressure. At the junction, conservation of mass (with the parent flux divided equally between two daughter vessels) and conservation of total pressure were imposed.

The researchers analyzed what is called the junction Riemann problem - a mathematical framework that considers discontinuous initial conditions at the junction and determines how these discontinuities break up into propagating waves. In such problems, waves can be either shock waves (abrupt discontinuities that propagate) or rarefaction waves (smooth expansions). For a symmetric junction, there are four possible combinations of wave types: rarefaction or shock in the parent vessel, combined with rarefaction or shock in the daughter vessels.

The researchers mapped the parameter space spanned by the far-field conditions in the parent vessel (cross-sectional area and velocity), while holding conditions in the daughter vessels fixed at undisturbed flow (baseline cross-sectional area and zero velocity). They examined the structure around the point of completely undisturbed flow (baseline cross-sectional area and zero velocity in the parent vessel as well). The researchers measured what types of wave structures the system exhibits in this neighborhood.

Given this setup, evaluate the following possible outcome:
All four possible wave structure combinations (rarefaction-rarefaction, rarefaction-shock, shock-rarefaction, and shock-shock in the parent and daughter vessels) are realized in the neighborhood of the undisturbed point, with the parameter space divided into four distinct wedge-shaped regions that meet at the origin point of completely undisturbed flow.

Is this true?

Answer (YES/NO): YES